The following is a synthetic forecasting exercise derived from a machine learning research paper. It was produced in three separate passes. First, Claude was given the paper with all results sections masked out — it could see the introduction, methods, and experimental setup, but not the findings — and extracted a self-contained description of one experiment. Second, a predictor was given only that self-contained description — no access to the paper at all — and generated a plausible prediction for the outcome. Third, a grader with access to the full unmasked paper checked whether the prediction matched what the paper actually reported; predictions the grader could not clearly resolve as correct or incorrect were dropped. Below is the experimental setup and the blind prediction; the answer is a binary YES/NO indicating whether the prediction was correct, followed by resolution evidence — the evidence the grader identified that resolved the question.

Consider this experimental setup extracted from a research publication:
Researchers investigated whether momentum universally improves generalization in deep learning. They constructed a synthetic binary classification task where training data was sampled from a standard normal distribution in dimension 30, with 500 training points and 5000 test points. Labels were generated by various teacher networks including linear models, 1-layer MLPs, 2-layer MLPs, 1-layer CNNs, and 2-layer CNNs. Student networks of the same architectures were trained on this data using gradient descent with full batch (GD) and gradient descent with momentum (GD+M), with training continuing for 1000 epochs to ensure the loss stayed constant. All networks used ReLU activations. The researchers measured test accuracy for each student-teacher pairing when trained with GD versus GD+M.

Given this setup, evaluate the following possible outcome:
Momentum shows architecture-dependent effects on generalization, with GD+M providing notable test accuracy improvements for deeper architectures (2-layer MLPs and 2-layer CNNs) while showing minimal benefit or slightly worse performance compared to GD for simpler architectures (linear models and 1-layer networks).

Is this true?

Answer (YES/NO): NO